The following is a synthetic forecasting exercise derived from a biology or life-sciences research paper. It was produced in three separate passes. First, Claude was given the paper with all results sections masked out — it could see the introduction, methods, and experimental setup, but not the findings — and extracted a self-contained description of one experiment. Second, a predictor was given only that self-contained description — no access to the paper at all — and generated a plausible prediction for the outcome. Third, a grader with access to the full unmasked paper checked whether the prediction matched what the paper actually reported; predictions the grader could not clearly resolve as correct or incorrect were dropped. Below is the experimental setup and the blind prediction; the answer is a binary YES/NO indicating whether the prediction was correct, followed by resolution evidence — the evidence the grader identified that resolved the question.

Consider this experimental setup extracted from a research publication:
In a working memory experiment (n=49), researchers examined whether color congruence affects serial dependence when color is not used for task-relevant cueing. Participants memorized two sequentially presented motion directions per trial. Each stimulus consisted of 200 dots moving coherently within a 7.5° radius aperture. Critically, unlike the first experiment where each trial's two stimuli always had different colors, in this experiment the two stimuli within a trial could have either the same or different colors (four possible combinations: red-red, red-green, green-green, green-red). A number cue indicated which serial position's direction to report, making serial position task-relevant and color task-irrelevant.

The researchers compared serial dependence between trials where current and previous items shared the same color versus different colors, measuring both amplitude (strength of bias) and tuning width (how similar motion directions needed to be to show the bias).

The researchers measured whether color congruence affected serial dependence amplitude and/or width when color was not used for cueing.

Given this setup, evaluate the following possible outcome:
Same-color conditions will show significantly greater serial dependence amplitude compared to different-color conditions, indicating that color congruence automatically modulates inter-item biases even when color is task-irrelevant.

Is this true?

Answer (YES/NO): NO